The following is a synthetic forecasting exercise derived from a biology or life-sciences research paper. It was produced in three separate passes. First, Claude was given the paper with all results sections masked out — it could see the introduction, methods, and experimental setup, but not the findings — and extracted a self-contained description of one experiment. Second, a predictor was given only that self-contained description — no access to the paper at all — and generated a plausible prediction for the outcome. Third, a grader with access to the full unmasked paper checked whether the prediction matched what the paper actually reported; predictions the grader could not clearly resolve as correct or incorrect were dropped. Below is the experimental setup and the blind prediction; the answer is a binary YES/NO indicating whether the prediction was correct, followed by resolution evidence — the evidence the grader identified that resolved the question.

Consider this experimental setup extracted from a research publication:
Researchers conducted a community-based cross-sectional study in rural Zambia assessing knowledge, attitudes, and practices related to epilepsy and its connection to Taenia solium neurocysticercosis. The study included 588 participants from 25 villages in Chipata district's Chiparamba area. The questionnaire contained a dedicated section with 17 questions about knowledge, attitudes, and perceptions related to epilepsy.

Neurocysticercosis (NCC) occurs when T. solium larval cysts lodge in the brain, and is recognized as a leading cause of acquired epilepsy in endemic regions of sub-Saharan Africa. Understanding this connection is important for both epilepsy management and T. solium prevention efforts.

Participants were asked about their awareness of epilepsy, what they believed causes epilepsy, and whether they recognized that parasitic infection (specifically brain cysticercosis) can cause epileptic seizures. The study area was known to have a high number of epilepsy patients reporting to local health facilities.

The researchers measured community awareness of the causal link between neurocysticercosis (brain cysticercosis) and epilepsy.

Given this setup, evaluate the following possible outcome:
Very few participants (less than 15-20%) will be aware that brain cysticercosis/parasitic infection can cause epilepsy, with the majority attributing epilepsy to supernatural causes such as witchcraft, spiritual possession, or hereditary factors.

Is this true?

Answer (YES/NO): NO